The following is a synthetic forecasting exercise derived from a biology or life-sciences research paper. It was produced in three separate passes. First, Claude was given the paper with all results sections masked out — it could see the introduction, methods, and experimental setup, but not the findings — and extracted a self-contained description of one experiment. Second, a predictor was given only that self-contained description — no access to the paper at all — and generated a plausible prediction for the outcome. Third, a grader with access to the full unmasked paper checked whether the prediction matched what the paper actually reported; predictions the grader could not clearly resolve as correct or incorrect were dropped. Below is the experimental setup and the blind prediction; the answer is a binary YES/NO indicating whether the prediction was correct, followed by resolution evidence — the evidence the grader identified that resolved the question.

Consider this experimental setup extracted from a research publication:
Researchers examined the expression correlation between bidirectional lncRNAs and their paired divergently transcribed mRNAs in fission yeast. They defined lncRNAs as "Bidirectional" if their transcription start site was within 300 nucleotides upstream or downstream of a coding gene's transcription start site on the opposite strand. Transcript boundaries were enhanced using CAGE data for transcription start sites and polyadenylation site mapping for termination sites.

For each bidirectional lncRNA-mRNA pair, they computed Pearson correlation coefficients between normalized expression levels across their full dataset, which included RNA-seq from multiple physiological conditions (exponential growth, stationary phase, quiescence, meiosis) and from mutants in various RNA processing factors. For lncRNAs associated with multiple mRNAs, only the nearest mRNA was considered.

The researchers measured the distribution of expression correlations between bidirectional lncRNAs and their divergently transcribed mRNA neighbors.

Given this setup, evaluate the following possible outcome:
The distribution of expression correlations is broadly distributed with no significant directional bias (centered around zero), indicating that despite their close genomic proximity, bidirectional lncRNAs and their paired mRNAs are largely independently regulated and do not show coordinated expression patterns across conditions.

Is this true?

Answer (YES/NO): NO